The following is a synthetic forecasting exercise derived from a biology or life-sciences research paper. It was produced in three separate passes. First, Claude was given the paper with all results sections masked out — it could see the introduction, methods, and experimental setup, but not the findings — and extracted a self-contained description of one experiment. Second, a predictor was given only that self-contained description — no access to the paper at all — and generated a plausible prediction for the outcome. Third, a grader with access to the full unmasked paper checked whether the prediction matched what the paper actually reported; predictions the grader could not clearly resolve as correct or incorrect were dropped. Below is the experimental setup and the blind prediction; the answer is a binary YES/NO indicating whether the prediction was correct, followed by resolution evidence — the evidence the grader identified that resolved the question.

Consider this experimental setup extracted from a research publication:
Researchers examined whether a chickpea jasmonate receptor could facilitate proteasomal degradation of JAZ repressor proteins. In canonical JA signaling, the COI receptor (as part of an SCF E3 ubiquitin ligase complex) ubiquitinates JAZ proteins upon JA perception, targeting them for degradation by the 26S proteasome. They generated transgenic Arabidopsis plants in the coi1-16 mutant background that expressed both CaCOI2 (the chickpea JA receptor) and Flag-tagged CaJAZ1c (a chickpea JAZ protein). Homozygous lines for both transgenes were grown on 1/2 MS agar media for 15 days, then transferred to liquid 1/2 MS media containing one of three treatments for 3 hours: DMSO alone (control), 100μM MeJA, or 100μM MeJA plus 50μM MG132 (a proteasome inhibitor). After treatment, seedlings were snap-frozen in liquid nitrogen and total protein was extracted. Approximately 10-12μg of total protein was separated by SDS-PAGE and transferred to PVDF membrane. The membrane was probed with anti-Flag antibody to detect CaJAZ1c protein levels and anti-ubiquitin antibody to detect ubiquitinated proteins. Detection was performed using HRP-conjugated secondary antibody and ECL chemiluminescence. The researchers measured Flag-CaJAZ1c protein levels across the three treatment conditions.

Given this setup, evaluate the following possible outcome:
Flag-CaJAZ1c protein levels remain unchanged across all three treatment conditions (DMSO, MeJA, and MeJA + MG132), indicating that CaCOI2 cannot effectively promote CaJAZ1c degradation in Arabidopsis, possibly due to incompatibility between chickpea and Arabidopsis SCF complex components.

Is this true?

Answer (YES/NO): NO